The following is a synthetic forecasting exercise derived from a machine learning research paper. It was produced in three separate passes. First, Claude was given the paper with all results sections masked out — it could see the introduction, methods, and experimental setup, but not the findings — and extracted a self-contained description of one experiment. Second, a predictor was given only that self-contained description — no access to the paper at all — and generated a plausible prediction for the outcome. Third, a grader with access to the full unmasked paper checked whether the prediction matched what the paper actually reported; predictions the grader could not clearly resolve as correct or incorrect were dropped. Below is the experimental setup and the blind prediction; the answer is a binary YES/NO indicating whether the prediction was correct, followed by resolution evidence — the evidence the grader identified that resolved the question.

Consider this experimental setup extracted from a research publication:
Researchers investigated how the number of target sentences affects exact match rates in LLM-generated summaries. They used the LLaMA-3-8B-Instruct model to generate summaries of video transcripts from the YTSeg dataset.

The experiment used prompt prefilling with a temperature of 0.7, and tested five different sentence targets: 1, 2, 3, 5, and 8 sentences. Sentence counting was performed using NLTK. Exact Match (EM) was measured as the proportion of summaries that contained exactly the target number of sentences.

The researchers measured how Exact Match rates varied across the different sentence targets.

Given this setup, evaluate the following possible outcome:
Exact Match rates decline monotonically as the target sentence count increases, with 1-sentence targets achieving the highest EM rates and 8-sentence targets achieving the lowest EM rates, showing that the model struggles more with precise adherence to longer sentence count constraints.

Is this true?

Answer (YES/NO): YES